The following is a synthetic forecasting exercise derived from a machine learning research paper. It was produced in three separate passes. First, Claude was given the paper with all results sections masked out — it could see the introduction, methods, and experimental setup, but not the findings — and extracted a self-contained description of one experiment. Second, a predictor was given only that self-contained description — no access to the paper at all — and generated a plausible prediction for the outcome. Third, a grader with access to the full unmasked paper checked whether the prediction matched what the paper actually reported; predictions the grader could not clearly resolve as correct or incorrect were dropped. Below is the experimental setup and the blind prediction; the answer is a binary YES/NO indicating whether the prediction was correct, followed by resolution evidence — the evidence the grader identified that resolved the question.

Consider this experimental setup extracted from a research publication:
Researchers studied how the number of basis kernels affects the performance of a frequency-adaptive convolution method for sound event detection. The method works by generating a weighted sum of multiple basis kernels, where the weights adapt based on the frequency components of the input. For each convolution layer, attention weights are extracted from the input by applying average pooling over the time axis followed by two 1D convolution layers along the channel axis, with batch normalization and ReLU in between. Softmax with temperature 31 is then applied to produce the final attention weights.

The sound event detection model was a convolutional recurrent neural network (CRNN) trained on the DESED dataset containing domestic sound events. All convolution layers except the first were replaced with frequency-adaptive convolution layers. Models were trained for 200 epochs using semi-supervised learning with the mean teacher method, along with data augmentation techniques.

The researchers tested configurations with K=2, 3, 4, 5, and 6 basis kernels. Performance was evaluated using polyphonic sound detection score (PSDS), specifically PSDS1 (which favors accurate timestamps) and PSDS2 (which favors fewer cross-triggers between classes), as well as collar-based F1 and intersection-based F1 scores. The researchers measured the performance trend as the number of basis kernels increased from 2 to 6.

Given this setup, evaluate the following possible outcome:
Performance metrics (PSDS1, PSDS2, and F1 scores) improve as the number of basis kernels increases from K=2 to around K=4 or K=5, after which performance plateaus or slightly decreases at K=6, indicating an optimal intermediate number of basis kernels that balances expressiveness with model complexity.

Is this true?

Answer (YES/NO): YES